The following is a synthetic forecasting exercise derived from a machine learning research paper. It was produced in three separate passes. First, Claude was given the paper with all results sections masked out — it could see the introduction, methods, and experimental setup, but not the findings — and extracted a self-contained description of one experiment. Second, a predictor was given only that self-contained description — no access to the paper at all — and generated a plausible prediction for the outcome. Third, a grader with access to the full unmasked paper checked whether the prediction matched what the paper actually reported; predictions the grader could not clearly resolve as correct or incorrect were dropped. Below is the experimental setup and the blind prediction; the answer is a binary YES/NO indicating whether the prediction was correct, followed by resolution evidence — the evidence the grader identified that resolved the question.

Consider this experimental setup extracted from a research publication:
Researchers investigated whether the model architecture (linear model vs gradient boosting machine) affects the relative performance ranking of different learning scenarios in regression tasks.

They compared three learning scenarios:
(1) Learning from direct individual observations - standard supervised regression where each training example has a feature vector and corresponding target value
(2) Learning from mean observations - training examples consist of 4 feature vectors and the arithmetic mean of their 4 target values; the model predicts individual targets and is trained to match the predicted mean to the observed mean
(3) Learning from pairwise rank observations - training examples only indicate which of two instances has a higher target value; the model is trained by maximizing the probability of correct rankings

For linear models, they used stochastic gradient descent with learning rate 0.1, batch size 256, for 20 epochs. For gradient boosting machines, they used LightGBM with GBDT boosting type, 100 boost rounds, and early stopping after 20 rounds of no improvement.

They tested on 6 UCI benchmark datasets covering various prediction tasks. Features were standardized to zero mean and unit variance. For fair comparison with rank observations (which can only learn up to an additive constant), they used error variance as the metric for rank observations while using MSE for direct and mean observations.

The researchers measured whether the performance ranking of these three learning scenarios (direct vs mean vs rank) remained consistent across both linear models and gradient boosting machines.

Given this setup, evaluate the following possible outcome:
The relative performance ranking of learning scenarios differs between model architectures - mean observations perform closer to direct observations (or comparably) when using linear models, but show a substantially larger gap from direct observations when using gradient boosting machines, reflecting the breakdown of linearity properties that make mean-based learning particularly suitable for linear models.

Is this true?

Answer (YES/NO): NO